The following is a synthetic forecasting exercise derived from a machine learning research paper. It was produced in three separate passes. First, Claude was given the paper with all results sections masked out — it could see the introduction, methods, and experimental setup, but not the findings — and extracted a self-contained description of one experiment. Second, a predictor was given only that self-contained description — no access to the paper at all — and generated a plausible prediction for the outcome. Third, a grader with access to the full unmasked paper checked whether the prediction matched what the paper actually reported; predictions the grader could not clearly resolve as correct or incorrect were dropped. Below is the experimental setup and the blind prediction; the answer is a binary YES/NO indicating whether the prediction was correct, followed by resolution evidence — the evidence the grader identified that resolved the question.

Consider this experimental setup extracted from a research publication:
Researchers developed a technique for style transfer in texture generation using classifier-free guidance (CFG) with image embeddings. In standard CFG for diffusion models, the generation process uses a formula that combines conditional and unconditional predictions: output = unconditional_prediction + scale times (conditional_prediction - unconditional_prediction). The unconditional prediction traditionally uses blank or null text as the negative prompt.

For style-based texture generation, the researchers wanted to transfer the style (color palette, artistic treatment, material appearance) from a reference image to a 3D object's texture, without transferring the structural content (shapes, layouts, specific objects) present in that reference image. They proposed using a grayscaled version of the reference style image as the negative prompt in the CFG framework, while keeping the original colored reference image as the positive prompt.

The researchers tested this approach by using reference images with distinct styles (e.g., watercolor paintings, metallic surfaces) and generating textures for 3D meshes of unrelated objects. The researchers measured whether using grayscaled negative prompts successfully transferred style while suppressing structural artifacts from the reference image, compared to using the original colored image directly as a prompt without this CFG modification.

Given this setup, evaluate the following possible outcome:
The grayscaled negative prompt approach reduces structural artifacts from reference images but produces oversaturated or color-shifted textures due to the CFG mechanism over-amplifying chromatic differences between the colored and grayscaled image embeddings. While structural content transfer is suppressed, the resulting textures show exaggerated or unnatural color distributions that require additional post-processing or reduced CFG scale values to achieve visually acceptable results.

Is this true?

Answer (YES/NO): NO